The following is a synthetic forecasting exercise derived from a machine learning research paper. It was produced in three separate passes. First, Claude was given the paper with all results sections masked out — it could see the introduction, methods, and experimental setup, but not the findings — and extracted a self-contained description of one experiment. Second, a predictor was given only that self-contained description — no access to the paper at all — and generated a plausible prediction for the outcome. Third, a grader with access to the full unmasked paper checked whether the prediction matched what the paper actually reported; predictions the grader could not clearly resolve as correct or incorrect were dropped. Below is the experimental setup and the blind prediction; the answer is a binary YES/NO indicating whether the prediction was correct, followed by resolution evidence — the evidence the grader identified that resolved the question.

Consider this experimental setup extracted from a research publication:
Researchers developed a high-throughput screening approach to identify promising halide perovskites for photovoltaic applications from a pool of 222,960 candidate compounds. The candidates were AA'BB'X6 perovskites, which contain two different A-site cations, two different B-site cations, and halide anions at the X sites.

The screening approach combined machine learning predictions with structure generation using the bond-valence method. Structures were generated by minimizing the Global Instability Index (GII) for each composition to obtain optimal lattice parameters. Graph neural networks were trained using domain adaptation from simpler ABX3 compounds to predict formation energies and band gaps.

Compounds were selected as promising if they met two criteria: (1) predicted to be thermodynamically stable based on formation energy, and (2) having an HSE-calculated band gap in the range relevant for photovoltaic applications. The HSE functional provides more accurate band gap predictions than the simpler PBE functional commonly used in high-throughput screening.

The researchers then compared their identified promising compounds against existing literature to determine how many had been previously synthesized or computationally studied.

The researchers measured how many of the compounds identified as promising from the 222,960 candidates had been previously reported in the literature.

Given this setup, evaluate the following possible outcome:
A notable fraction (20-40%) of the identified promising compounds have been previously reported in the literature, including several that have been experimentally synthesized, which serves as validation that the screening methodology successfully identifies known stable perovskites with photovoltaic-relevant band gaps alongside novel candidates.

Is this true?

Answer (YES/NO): NO